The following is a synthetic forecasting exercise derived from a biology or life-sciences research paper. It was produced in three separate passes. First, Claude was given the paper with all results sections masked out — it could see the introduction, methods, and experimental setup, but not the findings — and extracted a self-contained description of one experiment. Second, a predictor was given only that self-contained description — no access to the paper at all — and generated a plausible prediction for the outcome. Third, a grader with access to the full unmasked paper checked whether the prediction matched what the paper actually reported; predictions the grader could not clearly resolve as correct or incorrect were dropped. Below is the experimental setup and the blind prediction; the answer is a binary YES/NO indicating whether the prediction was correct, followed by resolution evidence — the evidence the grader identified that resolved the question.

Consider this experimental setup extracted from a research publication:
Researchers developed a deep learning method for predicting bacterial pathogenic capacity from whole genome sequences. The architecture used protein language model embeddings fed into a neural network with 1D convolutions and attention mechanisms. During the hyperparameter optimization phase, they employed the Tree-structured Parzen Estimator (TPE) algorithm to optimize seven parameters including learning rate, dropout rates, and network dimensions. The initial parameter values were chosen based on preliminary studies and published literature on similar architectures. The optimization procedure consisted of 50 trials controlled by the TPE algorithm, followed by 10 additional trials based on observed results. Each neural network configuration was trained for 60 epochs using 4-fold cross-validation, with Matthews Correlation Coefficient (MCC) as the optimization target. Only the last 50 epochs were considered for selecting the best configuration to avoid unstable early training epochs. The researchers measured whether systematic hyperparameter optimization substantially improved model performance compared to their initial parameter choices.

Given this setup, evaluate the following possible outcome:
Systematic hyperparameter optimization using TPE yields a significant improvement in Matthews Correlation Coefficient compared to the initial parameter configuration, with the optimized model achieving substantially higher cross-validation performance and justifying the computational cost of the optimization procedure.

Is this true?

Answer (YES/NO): NO